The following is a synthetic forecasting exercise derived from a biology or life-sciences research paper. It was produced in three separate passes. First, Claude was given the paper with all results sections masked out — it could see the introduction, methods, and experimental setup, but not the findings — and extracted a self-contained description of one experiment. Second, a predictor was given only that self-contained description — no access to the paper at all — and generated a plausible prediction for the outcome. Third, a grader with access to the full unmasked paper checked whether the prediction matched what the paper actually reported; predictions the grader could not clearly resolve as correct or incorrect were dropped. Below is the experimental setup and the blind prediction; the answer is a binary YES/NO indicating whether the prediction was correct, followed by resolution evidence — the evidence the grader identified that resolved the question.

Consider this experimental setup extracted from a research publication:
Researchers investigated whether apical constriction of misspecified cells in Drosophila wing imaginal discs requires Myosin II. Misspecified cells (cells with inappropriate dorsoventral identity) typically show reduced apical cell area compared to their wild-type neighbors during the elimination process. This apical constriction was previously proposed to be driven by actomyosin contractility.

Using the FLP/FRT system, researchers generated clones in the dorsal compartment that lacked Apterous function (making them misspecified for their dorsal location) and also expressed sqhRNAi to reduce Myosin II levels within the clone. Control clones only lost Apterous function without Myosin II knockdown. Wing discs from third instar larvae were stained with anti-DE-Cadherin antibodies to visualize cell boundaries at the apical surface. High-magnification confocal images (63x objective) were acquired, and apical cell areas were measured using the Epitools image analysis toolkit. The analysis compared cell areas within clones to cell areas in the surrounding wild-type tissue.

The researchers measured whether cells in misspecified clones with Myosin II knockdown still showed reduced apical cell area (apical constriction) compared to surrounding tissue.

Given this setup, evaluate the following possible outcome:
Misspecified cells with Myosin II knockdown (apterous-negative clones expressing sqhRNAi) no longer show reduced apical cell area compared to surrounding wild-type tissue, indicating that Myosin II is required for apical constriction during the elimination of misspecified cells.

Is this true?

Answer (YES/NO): NO